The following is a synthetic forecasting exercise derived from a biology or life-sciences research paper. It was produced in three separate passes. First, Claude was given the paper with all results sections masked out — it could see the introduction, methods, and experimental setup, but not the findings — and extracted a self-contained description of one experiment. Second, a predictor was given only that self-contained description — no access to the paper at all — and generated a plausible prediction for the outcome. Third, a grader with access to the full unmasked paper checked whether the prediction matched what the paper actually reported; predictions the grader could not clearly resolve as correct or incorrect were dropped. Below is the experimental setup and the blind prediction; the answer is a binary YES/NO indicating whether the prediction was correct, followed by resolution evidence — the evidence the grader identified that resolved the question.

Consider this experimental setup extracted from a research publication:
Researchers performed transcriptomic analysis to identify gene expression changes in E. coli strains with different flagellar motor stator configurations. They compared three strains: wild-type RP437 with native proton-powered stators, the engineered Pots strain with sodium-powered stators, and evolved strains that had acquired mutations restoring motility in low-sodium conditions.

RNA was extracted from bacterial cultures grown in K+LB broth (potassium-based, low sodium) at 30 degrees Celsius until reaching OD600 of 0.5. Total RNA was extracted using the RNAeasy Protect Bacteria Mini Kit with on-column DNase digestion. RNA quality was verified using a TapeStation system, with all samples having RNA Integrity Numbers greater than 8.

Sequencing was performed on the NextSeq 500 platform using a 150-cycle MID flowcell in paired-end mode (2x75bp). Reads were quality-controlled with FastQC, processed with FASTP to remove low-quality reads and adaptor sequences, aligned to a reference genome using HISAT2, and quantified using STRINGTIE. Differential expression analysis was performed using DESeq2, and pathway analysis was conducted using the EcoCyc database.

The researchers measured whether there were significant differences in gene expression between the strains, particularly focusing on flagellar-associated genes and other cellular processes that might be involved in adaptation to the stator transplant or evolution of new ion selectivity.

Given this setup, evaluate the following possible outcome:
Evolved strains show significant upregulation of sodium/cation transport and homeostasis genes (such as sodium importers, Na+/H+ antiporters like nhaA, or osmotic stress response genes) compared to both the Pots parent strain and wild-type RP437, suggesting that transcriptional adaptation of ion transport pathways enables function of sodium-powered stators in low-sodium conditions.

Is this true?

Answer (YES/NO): NO